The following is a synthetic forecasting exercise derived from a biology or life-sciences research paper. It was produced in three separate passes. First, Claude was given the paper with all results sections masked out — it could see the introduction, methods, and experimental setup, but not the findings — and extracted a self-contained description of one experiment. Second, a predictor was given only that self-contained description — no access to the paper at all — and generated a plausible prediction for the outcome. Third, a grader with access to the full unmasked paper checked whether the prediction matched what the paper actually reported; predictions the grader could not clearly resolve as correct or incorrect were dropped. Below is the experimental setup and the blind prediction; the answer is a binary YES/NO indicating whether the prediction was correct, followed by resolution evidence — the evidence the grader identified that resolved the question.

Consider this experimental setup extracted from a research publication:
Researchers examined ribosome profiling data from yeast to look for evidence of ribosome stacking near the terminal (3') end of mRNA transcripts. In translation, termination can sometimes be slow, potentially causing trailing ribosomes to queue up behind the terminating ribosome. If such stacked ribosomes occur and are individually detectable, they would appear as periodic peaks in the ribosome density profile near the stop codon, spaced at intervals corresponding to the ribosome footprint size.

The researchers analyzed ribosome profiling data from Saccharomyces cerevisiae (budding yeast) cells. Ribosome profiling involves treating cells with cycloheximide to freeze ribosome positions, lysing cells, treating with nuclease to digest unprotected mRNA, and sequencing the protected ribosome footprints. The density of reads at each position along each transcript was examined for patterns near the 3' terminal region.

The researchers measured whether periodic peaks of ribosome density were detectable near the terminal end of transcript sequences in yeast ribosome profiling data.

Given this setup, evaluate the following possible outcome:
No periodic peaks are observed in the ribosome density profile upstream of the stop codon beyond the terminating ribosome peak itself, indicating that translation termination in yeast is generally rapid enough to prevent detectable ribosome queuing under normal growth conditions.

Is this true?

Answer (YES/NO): NO